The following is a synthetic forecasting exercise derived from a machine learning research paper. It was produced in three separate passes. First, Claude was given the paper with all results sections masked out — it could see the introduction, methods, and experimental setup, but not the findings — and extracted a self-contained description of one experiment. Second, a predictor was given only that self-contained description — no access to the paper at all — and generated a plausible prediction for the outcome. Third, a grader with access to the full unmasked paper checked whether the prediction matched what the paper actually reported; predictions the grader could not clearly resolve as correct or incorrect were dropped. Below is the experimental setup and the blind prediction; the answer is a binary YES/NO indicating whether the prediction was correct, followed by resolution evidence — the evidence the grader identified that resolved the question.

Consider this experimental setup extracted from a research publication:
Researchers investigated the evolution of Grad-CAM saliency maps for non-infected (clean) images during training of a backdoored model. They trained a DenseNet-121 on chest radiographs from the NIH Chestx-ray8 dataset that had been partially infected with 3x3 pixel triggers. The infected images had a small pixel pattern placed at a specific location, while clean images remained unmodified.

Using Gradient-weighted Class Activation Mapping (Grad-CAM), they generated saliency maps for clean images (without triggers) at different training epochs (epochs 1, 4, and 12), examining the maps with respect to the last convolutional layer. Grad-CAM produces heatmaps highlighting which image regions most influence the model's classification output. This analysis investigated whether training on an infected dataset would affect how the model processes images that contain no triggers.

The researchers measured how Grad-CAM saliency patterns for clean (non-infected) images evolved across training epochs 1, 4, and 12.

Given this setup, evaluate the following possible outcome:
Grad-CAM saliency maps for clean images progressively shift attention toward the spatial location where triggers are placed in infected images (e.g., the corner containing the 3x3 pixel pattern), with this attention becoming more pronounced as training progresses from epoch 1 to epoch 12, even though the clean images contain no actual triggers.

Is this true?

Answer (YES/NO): NO